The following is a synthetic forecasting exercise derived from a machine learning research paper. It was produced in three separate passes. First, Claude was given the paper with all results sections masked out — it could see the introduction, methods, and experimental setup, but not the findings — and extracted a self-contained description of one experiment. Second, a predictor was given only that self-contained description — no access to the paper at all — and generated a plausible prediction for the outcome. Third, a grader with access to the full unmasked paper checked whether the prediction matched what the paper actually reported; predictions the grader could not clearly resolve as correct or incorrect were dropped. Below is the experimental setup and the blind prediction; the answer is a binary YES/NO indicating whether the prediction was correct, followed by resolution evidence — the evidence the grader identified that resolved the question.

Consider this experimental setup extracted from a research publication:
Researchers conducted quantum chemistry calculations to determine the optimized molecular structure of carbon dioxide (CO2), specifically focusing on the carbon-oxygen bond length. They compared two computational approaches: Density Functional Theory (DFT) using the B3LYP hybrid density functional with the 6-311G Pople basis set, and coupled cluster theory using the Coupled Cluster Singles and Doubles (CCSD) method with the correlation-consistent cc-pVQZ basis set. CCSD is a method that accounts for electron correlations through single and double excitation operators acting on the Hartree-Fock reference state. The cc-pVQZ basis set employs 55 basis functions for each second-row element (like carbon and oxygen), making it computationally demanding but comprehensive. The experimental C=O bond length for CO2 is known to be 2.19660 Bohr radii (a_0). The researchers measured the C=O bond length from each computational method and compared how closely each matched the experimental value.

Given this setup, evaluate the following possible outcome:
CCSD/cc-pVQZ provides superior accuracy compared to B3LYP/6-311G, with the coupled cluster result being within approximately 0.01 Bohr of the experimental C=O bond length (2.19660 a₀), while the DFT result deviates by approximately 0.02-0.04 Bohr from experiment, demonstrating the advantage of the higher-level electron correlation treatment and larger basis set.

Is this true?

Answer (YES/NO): NO